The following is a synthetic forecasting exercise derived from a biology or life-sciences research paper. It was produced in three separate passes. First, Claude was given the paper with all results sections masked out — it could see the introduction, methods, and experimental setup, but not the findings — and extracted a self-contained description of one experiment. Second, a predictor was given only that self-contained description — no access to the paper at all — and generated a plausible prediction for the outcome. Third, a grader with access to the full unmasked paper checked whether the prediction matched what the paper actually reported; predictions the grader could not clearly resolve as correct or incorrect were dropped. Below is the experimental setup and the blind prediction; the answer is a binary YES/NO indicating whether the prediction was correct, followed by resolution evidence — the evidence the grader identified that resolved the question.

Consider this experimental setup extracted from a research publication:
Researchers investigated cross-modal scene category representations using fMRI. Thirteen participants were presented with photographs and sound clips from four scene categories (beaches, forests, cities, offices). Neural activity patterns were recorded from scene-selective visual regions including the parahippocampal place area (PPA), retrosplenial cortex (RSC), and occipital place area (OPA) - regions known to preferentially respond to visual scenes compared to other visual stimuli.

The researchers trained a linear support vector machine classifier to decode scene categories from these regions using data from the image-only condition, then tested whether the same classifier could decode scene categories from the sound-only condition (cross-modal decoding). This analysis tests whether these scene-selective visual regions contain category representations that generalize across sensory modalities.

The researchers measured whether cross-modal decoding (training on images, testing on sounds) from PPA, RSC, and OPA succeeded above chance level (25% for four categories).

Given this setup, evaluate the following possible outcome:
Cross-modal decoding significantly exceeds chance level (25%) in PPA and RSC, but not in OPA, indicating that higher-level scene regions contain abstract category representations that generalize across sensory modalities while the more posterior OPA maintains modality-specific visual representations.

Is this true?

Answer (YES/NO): NO